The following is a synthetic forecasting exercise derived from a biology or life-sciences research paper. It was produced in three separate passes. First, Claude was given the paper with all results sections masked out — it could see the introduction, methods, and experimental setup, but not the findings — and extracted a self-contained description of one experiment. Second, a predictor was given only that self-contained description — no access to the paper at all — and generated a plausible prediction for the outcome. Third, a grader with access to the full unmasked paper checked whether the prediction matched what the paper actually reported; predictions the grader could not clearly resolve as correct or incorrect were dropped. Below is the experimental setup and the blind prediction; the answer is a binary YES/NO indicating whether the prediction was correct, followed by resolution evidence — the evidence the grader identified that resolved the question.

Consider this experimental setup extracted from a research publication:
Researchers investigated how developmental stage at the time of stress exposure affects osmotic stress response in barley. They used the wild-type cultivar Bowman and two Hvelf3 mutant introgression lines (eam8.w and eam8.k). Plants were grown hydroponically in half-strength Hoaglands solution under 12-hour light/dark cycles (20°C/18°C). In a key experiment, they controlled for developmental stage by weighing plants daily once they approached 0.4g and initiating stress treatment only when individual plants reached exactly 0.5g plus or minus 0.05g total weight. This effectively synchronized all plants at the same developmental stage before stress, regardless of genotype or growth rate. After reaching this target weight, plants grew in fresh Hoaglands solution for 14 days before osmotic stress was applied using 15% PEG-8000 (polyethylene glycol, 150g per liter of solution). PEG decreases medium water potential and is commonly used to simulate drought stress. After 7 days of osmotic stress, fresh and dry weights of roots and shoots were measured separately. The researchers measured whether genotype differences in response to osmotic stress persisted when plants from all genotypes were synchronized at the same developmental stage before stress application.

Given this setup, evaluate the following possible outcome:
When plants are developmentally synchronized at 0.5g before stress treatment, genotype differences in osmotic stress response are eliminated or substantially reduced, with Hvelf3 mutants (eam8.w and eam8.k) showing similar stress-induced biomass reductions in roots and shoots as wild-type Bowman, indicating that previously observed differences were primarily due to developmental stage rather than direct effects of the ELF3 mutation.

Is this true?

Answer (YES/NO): NO